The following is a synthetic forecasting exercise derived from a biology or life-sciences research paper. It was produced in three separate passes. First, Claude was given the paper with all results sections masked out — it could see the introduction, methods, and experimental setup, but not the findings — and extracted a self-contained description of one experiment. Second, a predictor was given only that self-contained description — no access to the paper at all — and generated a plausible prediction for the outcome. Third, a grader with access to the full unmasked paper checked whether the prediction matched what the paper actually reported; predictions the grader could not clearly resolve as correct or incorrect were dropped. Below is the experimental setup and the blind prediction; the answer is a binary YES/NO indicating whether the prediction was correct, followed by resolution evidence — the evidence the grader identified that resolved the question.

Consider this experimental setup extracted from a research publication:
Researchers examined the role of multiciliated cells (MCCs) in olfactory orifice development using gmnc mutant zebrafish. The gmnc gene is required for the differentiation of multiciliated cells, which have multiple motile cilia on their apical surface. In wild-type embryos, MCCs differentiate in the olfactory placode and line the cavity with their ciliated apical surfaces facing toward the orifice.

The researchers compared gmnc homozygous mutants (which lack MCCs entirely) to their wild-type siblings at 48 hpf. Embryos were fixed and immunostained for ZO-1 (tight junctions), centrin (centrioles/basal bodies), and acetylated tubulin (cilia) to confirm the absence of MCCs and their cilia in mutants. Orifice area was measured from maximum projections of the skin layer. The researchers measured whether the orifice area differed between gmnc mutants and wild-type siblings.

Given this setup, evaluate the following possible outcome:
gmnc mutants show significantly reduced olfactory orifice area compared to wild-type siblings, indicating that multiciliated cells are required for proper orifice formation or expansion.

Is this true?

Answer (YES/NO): YES